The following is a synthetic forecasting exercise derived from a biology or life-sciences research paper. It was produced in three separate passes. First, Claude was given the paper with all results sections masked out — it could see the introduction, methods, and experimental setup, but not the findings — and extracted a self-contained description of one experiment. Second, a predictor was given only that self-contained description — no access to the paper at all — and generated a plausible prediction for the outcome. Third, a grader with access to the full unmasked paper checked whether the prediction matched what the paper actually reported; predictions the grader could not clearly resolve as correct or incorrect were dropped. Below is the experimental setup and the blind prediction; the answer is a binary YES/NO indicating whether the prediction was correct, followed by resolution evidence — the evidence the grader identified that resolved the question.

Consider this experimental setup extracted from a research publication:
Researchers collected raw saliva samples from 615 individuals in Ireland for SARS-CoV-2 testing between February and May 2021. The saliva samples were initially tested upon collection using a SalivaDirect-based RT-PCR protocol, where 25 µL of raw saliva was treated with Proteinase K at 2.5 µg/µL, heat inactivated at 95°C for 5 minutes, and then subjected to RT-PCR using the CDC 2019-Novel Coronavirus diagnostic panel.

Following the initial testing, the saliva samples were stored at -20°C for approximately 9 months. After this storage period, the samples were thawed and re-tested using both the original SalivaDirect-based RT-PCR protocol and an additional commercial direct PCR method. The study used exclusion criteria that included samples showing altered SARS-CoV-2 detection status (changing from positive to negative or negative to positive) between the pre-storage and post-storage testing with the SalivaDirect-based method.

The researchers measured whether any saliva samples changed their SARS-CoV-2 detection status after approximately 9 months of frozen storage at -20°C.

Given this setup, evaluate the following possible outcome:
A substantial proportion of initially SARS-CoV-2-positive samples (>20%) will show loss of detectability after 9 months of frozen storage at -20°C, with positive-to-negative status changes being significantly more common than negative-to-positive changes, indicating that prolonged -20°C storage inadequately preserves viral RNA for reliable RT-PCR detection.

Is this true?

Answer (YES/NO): NO